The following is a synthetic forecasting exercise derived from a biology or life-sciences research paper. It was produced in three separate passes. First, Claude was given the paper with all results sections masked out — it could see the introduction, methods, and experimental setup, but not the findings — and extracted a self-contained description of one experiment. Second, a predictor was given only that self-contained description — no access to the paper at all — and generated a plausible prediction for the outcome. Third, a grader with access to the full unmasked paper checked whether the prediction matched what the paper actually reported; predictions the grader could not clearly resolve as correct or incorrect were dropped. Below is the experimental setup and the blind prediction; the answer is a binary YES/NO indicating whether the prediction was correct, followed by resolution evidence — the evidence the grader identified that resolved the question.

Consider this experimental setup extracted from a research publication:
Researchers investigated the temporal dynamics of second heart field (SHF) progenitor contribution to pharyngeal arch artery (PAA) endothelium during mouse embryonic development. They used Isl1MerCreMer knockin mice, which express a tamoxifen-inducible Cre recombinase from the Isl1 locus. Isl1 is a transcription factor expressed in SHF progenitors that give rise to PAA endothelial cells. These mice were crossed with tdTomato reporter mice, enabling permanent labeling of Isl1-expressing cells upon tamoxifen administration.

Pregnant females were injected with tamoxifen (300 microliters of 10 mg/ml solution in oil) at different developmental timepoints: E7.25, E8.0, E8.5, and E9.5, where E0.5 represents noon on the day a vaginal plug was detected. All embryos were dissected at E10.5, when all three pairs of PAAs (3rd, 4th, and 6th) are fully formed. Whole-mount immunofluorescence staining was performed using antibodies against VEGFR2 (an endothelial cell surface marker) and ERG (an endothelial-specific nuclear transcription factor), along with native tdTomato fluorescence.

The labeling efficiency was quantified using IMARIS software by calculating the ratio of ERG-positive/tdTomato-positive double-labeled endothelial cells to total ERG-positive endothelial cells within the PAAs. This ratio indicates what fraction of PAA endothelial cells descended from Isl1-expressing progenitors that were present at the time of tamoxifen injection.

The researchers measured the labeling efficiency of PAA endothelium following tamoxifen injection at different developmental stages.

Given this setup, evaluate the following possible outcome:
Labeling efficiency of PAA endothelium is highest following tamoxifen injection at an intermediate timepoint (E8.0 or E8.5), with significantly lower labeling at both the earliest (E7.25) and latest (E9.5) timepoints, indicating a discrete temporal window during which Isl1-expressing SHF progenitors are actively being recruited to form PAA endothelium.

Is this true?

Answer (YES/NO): NO